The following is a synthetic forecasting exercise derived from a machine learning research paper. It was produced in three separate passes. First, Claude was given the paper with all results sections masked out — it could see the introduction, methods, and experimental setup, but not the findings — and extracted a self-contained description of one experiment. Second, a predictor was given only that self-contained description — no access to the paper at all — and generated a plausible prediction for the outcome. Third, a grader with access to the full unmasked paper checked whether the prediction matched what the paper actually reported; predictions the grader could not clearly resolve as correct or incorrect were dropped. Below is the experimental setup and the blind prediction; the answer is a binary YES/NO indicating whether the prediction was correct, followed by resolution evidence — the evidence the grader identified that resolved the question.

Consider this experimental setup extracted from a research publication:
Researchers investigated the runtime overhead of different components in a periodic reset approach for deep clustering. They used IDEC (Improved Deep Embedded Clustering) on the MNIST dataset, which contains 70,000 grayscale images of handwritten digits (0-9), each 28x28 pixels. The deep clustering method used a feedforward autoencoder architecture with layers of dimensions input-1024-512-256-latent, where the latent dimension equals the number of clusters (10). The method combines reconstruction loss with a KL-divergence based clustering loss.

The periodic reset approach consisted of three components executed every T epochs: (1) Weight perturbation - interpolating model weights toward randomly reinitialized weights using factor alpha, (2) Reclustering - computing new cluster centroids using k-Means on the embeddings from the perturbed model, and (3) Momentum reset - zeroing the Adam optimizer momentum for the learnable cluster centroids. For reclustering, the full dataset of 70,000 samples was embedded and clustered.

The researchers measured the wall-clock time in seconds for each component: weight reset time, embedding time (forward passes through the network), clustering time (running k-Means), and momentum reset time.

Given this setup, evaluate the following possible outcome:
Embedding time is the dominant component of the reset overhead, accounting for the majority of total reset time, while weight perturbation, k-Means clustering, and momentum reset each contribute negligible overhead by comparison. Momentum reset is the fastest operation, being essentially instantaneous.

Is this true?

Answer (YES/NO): NO